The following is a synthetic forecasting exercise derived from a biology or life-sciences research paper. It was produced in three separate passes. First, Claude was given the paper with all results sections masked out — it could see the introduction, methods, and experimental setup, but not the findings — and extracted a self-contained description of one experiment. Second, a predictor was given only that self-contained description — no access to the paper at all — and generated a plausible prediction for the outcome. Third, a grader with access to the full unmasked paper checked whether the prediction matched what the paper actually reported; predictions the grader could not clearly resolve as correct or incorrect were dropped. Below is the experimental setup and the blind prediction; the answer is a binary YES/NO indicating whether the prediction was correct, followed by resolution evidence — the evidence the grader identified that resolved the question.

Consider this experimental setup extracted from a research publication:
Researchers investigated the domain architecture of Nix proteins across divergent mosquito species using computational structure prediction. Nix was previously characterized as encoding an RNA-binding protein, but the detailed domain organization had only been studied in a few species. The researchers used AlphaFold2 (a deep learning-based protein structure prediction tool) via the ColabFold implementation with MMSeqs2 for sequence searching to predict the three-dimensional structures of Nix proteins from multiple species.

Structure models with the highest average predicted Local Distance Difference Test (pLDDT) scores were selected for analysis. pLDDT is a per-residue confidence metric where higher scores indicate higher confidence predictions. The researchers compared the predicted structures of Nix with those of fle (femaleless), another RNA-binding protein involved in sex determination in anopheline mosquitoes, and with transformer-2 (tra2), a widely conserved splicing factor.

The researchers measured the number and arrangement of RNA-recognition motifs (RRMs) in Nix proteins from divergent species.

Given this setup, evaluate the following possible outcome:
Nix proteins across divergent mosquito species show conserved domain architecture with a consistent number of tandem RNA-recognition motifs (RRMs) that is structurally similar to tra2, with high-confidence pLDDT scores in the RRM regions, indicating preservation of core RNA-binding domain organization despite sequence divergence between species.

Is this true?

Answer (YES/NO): NO